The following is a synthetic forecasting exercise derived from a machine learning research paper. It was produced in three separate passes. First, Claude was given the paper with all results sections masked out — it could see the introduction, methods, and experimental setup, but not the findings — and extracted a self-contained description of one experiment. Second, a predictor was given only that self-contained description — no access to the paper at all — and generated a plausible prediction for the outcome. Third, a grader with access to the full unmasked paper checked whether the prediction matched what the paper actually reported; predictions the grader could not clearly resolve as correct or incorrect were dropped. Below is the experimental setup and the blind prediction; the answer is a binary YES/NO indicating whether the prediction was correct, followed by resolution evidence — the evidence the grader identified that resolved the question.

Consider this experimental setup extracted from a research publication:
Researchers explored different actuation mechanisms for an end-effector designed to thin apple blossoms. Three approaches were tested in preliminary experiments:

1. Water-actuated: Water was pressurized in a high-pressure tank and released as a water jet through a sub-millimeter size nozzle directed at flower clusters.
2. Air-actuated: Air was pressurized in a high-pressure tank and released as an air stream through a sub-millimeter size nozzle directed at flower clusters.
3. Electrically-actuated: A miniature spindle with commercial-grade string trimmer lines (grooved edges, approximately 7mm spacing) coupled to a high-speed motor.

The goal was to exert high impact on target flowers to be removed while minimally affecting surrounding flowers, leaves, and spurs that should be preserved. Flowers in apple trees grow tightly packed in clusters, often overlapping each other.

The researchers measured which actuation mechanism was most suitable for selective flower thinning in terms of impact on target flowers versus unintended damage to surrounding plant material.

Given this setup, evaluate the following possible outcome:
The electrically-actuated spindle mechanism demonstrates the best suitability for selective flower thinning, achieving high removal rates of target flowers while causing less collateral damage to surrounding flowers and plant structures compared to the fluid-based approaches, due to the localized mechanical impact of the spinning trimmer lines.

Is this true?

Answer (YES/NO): YES